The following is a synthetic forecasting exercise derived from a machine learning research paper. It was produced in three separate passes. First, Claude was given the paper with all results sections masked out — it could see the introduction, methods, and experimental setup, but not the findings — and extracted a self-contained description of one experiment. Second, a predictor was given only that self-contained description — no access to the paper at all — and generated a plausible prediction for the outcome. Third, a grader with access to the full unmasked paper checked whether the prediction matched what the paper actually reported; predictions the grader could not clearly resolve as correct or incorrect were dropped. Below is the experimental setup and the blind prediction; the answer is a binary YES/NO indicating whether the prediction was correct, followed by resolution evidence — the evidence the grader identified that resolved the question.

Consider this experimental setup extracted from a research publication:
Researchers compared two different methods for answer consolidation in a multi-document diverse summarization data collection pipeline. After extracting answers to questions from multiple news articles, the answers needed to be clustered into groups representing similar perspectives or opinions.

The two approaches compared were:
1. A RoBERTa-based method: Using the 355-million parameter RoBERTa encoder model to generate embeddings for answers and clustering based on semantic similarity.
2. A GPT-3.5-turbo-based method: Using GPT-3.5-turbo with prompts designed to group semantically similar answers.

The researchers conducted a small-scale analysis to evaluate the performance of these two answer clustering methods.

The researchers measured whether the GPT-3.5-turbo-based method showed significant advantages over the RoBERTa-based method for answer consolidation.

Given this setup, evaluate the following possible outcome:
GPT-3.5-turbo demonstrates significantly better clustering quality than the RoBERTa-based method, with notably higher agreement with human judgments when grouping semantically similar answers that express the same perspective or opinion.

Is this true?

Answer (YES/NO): NO